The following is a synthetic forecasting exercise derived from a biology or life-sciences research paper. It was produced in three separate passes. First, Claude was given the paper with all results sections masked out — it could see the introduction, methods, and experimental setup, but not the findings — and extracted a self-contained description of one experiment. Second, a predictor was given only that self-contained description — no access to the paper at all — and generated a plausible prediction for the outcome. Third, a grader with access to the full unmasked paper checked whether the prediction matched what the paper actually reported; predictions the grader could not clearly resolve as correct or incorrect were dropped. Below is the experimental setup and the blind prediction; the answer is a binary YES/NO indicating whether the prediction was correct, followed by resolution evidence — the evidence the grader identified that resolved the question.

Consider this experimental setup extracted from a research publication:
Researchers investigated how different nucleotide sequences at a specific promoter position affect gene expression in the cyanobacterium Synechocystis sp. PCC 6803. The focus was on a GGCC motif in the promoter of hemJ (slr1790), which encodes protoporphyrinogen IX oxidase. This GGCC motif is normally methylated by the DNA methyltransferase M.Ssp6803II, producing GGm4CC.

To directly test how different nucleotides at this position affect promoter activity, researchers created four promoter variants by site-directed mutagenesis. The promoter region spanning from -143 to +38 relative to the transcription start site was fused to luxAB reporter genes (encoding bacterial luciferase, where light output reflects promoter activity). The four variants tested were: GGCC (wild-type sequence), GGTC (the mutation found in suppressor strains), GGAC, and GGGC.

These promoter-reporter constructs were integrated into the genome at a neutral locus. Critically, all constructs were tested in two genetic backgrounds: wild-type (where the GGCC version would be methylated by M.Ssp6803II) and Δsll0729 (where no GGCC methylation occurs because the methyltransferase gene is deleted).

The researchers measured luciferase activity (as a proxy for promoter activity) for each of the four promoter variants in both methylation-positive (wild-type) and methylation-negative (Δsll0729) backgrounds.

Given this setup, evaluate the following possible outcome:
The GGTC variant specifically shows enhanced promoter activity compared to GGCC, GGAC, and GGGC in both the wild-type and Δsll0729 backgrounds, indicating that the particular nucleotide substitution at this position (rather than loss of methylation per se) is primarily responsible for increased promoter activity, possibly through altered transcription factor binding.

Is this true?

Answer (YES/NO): NO